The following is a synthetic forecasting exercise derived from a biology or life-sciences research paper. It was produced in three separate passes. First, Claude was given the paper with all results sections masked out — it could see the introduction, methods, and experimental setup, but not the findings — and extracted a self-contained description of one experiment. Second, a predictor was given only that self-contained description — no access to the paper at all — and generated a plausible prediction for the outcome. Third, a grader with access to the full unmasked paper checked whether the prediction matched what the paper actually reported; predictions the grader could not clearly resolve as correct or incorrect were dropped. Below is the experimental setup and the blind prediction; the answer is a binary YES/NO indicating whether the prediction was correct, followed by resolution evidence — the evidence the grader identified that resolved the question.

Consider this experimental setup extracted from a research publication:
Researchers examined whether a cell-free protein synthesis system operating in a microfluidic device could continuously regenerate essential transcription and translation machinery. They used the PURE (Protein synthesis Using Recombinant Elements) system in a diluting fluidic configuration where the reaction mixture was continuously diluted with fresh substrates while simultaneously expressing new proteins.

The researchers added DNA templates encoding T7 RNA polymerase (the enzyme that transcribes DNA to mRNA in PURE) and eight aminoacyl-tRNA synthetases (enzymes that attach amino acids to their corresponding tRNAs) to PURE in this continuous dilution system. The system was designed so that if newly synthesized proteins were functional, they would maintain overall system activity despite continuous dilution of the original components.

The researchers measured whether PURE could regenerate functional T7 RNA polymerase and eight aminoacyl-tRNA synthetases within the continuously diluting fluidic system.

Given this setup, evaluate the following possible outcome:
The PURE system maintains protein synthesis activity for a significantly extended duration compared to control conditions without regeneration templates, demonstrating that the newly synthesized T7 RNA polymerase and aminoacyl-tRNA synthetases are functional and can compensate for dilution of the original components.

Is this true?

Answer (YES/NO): YES